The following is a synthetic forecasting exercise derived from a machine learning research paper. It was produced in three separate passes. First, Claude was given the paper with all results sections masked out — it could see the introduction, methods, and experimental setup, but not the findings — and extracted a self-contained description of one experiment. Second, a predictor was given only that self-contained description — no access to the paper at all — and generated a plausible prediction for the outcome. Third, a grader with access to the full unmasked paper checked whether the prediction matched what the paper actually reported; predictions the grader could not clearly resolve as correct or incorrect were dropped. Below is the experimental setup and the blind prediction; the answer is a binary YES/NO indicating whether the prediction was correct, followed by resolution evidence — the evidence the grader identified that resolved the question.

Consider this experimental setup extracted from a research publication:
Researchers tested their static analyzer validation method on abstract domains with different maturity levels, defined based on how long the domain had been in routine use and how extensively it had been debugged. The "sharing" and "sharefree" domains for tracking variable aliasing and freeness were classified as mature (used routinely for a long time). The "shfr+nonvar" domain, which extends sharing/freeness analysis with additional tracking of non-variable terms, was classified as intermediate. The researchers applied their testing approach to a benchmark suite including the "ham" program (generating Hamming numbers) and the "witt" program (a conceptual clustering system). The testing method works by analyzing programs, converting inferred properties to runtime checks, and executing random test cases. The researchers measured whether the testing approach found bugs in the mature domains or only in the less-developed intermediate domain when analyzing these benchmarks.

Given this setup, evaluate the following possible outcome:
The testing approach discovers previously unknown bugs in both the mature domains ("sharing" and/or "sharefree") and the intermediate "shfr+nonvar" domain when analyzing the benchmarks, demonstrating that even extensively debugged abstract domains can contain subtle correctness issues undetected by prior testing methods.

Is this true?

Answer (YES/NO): NO